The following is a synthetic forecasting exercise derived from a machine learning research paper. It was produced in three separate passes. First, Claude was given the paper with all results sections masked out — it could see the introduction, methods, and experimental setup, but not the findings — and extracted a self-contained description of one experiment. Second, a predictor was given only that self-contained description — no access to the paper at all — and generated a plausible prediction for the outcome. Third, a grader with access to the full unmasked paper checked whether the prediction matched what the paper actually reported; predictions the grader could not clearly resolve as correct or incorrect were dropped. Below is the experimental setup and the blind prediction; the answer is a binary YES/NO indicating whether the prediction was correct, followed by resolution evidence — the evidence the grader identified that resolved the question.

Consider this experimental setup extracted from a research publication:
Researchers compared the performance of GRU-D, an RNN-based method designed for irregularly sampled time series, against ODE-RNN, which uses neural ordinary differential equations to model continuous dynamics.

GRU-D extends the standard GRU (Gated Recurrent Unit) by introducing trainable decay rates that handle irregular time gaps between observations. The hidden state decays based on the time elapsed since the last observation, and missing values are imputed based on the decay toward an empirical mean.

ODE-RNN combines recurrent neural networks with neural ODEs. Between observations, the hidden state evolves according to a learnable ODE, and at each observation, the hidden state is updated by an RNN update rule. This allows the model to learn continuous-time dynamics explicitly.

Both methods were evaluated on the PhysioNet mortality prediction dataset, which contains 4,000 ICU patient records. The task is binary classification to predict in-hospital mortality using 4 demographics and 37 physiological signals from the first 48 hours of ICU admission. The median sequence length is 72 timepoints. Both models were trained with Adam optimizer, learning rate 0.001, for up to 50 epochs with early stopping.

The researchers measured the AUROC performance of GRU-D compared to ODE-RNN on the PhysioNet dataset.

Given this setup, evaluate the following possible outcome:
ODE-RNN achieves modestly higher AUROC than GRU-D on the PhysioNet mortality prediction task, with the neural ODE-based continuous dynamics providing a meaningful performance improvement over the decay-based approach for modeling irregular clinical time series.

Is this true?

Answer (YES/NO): NO